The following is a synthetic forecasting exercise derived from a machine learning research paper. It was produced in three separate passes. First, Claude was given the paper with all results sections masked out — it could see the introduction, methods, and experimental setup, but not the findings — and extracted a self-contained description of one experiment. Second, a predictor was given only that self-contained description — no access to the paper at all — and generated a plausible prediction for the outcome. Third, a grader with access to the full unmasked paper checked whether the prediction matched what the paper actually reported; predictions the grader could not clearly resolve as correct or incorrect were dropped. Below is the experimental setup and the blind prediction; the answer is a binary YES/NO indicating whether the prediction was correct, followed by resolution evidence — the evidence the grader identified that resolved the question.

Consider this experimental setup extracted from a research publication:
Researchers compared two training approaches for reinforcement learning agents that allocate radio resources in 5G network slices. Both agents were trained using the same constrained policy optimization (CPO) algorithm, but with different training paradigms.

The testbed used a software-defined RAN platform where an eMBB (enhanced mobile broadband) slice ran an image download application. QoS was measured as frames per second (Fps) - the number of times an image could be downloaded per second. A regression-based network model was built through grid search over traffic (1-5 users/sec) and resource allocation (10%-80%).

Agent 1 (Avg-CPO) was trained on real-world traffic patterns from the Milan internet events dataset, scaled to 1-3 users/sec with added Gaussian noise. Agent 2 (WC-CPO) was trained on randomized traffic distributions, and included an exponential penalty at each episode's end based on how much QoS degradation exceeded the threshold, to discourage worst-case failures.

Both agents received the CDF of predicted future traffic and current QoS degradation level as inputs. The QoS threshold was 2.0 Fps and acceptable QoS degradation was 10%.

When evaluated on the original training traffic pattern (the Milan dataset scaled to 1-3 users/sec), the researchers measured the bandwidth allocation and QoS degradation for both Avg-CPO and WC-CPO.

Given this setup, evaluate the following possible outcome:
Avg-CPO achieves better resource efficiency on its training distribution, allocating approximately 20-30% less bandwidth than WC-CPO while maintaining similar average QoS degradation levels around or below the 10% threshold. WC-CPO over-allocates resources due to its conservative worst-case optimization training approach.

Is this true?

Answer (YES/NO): NO